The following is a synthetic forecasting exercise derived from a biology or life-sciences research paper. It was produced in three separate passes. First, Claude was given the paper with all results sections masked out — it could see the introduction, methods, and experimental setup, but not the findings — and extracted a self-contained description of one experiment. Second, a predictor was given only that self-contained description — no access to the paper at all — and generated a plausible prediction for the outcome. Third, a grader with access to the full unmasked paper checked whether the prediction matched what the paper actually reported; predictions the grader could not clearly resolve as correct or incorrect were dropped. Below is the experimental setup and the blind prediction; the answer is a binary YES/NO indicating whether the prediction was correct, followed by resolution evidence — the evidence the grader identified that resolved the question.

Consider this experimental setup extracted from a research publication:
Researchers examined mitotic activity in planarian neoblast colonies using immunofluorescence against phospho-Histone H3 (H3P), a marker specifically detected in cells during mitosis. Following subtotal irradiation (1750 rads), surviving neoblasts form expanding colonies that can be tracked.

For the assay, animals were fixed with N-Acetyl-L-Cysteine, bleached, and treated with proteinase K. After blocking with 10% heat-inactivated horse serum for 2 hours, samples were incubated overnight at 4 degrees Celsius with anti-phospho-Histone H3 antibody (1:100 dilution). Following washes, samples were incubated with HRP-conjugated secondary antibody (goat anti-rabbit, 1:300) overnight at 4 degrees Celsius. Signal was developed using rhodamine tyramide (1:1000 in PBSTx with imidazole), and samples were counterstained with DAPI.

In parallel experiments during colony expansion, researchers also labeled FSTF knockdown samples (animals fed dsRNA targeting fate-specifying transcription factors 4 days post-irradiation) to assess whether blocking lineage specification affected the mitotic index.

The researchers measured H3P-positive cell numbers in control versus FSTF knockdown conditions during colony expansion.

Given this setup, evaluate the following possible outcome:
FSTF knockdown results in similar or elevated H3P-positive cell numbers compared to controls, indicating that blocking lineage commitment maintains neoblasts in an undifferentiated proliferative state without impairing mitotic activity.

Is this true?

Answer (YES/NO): YES